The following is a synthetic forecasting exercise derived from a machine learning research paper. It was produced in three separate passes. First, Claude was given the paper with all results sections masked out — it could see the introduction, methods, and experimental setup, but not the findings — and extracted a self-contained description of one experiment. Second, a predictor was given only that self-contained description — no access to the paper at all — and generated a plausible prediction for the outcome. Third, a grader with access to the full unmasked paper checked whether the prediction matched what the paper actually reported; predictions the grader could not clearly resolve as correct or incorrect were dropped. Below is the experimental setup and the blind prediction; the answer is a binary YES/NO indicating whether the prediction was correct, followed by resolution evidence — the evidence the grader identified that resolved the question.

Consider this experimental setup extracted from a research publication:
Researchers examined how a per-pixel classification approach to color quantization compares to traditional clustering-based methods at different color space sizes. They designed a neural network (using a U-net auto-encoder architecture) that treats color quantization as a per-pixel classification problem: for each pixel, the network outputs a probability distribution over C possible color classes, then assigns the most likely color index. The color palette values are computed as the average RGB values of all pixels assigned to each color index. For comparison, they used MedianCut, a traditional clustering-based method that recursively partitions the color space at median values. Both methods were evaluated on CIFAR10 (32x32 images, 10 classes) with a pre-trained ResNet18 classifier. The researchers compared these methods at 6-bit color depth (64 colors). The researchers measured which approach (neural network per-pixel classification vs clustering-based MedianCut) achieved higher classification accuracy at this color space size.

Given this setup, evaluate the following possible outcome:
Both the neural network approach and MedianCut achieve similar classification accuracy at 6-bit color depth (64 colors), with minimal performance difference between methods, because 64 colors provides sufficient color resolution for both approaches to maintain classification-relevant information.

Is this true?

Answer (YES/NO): NO